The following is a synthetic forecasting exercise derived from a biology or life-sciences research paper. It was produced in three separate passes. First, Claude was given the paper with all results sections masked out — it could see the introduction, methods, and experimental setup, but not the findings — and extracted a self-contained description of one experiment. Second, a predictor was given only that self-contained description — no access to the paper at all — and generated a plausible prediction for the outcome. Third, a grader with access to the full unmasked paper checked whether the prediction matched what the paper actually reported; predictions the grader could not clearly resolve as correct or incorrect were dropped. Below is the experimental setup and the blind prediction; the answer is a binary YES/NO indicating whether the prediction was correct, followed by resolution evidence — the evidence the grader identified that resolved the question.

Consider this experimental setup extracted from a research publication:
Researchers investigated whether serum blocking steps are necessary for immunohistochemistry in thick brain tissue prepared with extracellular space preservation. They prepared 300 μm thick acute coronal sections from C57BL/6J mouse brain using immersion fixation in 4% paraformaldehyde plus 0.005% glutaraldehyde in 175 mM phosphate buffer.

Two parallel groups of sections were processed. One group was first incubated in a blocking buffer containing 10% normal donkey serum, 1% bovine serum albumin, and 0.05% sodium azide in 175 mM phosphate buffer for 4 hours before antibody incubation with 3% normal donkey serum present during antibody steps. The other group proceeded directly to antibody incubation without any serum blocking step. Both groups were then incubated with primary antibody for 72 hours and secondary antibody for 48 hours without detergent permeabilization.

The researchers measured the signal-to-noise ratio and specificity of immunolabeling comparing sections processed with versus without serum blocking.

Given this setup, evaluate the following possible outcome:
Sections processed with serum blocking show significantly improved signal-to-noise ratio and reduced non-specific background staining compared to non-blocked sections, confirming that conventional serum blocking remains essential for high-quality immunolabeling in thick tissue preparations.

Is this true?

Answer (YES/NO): NO